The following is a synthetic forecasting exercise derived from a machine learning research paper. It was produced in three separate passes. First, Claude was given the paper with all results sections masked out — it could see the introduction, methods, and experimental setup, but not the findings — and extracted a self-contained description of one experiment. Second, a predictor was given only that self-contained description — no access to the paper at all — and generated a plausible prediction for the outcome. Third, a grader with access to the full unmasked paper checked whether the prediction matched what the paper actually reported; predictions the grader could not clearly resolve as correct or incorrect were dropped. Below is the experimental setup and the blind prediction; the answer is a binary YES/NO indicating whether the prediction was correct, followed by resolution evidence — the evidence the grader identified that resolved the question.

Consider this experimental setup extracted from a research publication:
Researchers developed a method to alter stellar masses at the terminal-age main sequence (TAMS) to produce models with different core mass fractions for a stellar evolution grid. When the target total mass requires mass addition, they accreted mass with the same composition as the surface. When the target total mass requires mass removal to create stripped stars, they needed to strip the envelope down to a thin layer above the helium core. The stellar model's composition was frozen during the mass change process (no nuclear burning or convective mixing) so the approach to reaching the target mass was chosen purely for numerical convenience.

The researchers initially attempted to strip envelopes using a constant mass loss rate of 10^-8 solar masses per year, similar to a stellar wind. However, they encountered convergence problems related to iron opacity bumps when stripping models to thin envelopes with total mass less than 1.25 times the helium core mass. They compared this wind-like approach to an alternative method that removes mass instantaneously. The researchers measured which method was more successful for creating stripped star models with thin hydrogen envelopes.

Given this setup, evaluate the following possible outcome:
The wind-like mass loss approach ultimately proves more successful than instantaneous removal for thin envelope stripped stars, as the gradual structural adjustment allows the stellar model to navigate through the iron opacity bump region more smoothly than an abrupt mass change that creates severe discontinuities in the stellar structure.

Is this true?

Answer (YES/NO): NO